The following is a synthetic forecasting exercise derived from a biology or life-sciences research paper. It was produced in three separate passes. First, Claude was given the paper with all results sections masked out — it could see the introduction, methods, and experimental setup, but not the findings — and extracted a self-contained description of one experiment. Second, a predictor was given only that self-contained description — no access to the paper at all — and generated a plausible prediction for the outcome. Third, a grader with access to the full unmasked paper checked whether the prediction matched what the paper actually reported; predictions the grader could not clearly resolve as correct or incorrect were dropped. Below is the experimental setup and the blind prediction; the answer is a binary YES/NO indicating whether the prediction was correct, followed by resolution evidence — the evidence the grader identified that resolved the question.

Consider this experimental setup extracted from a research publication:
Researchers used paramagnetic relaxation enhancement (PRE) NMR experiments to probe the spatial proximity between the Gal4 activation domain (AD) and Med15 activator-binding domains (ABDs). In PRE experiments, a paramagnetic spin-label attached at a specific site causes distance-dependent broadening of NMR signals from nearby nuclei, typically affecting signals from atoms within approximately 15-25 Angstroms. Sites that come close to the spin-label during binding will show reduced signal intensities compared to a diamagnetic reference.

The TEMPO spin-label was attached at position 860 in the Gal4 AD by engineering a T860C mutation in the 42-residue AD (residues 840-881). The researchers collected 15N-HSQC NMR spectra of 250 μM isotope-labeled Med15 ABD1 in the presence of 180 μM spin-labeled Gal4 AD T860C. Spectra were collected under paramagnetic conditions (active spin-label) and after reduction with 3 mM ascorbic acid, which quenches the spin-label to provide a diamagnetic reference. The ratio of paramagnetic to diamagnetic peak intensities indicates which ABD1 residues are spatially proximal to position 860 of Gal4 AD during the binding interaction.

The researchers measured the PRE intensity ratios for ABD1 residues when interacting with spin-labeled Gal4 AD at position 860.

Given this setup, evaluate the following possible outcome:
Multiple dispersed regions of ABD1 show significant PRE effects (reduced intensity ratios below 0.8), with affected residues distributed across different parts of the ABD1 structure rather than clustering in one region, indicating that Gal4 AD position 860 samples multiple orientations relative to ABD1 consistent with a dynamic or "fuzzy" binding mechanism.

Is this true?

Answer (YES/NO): YES